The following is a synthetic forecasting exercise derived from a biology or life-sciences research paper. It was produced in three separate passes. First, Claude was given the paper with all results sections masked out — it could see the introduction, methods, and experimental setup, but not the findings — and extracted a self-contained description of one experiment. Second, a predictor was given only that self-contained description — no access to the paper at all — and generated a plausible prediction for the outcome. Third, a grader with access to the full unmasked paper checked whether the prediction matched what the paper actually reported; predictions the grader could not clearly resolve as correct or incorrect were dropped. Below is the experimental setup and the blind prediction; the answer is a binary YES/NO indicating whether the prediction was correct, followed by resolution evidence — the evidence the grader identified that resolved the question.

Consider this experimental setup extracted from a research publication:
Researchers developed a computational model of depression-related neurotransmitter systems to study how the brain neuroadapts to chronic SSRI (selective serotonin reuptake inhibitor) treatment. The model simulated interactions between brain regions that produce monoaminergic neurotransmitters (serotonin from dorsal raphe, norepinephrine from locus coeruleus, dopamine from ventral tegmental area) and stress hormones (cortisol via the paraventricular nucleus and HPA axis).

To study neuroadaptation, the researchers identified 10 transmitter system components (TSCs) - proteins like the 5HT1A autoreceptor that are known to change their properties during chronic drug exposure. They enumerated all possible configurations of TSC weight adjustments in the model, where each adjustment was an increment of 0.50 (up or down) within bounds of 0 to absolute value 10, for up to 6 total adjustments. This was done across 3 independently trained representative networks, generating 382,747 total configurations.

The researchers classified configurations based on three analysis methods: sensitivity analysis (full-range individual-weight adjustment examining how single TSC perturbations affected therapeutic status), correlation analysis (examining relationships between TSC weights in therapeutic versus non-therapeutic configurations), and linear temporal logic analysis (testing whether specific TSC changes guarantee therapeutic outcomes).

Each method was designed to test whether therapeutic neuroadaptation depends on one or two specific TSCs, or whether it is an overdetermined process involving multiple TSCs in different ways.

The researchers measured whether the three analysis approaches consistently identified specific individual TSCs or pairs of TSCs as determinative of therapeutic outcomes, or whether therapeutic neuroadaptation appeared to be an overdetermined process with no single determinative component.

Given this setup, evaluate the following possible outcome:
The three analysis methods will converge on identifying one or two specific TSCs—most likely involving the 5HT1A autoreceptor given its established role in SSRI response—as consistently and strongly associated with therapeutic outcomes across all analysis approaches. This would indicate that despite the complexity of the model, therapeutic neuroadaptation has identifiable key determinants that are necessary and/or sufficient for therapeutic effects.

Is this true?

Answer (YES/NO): NO